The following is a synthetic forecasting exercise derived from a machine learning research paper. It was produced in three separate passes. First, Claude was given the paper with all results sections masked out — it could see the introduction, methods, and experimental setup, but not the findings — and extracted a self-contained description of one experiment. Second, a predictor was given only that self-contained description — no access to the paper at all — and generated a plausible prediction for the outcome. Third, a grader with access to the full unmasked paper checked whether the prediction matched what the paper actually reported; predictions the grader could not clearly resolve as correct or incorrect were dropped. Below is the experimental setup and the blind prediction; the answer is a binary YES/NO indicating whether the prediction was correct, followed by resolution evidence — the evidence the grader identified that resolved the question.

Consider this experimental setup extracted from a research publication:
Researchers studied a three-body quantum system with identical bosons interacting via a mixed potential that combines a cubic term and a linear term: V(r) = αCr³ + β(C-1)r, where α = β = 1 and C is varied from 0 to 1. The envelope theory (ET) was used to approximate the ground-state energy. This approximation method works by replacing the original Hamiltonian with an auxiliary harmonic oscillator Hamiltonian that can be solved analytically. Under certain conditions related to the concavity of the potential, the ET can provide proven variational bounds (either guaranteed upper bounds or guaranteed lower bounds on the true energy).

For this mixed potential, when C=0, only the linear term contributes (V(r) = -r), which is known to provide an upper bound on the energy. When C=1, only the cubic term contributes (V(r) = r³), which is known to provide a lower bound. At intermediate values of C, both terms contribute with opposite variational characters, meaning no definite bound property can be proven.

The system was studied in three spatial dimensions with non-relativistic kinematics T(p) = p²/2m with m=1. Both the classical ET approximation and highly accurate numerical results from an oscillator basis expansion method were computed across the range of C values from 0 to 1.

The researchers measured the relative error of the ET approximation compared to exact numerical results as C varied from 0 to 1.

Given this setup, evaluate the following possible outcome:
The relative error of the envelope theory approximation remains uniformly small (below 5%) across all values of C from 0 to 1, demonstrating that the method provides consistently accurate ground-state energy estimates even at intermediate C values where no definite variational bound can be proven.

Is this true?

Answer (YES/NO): NO